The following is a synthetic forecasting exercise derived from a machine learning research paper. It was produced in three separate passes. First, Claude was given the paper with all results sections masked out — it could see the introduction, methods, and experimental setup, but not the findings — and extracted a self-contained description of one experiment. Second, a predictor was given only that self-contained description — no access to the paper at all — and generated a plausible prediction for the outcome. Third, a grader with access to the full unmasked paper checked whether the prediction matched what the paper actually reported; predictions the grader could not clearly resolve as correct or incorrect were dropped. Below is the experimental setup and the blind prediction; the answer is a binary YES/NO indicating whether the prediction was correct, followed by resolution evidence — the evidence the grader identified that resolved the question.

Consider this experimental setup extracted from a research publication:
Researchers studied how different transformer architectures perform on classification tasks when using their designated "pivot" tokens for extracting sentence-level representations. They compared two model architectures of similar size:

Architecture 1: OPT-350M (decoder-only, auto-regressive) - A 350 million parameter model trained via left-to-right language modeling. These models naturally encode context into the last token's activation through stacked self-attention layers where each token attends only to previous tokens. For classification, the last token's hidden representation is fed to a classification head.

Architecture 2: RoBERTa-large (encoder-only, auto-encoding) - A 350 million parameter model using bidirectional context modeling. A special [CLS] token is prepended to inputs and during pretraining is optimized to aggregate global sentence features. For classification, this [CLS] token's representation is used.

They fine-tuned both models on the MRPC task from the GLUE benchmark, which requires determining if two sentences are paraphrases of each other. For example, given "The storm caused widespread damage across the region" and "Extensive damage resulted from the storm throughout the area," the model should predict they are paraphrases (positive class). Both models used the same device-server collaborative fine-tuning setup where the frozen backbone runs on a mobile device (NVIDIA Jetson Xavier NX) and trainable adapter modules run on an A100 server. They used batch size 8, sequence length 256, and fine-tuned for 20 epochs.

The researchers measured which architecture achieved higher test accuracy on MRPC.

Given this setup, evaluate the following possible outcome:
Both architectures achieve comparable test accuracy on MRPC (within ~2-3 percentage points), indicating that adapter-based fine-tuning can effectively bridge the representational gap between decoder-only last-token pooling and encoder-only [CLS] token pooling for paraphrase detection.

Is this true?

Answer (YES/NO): NO